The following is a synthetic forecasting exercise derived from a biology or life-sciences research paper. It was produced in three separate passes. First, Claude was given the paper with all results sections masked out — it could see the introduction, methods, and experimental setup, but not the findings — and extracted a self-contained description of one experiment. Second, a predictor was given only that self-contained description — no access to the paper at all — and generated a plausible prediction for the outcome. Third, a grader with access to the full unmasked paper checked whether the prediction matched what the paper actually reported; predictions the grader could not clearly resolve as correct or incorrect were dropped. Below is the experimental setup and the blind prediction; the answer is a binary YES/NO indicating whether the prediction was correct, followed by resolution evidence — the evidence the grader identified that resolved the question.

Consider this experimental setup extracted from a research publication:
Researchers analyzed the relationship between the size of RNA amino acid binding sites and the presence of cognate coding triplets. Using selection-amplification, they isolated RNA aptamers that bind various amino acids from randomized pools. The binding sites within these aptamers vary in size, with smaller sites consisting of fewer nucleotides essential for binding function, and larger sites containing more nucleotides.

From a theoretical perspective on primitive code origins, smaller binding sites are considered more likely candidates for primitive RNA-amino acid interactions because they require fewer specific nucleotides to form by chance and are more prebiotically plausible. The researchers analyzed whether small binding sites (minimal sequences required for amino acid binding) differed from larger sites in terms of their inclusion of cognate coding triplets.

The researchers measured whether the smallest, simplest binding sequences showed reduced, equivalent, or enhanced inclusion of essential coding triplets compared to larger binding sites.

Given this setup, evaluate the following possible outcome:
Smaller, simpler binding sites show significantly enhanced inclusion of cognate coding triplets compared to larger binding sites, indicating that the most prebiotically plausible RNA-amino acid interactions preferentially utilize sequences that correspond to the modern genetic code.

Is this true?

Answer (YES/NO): YES